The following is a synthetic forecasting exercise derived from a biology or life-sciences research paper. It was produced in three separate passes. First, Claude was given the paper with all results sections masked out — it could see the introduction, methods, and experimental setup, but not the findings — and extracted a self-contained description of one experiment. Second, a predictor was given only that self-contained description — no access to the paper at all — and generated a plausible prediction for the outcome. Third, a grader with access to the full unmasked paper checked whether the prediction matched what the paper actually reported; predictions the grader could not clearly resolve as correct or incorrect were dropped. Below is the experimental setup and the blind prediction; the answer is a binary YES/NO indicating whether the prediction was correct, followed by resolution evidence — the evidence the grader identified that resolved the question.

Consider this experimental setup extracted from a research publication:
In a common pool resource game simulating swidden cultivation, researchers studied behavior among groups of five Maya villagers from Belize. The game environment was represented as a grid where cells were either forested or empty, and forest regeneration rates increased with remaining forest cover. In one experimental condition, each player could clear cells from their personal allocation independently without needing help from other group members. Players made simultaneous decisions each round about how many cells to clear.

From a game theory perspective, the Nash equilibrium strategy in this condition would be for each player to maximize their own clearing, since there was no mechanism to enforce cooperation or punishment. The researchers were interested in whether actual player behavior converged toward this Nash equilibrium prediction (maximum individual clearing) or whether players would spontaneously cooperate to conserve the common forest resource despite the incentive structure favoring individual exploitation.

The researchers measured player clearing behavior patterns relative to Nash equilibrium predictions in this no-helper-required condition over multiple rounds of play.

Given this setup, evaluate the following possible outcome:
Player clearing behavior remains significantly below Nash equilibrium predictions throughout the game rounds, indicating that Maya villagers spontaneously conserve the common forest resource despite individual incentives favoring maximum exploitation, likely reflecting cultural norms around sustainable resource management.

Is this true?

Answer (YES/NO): NO